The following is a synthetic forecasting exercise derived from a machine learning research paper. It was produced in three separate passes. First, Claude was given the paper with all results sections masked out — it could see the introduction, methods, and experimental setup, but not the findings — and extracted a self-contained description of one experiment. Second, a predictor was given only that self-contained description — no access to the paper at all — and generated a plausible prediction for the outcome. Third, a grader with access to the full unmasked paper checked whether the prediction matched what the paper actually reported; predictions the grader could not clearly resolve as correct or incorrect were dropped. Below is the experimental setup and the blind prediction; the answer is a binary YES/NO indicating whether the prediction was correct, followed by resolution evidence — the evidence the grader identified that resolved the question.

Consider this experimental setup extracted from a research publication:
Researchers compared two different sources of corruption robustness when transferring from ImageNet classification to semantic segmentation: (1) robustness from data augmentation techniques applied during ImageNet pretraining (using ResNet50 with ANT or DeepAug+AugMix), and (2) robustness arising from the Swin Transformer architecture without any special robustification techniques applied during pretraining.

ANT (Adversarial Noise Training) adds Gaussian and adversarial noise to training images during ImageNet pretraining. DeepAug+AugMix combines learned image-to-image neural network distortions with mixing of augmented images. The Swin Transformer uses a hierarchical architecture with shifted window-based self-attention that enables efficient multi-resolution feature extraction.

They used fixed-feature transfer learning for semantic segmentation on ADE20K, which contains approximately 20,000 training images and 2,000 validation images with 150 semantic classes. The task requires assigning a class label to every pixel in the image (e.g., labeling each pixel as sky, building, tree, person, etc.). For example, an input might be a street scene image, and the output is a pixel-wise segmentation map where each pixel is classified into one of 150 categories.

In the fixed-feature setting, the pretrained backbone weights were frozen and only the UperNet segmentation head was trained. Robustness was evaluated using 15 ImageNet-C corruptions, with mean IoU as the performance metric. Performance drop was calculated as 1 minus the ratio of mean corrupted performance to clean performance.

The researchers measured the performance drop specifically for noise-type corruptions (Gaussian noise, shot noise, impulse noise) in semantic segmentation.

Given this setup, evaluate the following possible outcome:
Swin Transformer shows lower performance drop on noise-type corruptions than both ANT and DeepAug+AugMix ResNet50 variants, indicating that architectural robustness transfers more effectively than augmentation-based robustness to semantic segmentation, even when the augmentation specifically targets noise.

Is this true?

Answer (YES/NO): YES